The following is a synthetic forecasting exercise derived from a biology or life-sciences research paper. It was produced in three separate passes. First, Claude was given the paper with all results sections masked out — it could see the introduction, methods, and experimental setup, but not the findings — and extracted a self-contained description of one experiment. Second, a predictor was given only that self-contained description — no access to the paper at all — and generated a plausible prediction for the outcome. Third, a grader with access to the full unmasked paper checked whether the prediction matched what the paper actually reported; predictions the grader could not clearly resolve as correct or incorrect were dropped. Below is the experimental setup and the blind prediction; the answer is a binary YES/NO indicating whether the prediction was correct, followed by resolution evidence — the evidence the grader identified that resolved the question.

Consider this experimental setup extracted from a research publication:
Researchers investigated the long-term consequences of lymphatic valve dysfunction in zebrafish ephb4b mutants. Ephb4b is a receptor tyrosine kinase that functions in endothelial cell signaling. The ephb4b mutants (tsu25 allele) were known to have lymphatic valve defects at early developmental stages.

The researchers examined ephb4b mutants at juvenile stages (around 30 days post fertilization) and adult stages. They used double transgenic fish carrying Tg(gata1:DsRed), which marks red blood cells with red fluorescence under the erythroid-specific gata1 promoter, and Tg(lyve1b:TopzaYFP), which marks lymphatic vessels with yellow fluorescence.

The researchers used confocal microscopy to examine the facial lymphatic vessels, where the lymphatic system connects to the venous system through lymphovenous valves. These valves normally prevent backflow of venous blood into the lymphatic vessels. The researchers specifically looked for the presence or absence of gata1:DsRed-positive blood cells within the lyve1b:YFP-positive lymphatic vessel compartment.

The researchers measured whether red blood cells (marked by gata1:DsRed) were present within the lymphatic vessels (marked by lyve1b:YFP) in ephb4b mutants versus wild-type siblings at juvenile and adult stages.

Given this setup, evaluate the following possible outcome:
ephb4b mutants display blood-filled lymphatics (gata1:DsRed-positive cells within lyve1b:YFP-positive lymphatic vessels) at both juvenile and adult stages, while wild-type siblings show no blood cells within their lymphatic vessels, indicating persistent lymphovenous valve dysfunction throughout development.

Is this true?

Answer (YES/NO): YES